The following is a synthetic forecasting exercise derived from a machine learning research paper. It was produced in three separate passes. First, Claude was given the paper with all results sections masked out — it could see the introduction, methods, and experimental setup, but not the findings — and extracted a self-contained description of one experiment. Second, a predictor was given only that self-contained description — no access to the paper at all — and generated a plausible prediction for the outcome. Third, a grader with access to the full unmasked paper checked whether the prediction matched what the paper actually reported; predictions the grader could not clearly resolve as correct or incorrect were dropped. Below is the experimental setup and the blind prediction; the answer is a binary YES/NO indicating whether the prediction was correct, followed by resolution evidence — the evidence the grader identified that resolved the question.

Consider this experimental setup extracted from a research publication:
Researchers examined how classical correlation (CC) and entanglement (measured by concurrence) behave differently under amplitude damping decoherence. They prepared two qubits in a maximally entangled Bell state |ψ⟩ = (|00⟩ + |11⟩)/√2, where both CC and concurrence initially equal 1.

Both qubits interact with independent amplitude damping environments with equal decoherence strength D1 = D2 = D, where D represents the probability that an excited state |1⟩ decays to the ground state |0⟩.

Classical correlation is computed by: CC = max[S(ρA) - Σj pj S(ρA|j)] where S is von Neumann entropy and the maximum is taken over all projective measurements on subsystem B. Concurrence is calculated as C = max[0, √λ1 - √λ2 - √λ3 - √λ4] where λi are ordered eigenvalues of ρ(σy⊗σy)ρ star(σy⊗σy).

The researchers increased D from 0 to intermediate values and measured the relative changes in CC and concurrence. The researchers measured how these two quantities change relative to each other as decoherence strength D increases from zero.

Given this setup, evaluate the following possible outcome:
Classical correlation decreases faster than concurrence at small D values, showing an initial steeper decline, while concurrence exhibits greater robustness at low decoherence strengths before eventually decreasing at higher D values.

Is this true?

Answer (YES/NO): NO